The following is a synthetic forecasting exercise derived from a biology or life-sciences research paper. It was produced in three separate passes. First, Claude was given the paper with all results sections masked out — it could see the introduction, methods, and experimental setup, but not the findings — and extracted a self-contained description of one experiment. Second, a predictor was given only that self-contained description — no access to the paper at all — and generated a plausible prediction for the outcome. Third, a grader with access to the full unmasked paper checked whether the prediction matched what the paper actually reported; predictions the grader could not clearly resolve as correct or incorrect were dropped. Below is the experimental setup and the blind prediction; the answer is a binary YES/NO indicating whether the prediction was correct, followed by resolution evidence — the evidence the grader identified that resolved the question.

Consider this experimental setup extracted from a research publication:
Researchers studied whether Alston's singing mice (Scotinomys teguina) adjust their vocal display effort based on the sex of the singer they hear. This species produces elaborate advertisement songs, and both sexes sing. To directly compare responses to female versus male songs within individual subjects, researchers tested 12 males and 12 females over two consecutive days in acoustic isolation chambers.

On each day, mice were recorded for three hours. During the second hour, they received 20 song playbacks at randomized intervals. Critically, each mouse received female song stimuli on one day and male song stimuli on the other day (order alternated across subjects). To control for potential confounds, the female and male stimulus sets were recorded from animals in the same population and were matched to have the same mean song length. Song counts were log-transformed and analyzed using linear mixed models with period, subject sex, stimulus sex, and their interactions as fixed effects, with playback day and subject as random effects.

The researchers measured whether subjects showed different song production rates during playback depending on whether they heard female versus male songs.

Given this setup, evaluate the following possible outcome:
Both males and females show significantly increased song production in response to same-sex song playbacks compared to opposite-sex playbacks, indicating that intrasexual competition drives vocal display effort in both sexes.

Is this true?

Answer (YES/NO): NO